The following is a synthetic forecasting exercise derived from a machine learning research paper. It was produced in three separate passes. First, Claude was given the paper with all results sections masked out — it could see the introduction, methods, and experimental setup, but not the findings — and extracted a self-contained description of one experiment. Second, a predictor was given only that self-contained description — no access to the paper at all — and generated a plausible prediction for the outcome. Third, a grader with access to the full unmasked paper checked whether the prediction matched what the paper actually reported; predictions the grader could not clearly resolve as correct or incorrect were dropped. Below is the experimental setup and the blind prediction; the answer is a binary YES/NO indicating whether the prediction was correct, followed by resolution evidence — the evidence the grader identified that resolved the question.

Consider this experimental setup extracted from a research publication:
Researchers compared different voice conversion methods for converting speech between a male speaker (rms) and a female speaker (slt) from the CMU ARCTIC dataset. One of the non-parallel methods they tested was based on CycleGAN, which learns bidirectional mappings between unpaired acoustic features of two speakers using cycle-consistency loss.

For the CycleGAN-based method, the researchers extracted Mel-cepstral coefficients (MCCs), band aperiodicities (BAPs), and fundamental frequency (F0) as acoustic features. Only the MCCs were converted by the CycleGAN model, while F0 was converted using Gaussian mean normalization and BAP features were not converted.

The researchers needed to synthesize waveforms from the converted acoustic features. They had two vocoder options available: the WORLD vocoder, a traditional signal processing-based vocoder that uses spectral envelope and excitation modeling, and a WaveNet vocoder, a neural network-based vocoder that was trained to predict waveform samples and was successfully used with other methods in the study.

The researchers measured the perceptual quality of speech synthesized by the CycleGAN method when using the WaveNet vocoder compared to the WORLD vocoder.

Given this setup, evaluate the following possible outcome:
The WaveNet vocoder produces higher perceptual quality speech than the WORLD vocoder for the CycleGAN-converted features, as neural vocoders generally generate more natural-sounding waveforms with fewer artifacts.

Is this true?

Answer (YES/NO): NO